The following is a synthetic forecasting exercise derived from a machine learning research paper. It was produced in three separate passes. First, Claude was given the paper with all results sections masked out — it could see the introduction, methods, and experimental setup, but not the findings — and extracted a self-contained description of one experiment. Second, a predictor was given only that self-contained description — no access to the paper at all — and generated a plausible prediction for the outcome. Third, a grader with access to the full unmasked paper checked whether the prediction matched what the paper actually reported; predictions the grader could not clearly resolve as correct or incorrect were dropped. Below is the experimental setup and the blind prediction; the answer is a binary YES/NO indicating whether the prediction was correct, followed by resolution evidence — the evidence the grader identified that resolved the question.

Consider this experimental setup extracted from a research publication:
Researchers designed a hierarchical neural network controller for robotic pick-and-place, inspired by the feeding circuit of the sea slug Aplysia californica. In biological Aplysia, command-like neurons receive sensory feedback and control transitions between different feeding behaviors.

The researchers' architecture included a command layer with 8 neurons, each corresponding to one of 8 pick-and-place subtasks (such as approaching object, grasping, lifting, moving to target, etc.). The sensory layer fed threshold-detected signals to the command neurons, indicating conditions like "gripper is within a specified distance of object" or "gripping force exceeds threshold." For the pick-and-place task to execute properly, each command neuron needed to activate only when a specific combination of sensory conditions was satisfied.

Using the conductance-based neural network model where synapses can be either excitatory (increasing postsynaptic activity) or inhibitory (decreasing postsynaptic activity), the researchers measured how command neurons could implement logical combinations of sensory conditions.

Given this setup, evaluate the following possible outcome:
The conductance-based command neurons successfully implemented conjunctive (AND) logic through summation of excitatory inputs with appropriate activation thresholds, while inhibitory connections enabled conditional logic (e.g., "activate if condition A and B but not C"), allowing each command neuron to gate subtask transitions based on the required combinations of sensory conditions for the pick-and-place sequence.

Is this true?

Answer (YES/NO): YES